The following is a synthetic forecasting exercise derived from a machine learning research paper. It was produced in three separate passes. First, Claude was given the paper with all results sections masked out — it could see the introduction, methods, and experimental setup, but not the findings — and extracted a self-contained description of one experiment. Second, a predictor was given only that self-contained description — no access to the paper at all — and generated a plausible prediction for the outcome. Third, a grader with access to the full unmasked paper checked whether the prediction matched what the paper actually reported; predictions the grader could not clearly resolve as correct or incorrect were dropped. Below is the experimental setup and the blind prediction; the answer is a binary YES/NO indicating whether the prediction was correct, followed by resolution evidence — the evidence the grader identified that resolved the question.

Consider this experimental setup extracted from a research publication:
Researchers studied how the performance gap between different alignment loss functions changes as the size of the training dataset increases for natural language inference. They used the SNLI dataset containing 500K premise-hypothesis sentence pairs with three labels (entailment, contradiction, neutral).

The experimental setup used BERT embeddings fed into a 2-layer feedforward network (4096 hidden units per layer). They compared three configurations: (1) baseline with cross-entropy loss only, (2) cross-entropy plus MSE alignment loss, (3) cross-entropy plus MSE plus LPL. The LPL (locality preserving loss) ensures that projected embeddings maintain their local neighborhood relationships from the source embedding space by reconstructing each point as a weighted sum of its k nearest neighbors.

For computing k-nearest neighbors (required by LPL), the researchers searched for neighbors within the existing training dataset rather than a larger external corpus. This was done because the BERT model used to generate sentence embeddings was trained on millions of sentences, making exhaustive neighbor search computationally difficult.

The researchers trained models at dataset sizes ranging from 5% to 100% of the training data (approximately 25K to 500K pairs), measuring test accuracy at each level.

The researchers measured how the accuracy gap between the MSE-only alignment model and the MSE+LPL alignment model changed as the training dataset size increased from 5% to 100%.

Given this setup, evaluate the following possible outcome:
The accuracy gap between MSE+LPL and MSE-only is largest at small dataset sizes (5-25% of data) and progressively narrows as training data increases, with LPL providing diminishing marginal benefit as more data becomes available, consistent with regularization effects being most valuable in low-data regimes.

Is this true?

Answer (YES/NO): YES